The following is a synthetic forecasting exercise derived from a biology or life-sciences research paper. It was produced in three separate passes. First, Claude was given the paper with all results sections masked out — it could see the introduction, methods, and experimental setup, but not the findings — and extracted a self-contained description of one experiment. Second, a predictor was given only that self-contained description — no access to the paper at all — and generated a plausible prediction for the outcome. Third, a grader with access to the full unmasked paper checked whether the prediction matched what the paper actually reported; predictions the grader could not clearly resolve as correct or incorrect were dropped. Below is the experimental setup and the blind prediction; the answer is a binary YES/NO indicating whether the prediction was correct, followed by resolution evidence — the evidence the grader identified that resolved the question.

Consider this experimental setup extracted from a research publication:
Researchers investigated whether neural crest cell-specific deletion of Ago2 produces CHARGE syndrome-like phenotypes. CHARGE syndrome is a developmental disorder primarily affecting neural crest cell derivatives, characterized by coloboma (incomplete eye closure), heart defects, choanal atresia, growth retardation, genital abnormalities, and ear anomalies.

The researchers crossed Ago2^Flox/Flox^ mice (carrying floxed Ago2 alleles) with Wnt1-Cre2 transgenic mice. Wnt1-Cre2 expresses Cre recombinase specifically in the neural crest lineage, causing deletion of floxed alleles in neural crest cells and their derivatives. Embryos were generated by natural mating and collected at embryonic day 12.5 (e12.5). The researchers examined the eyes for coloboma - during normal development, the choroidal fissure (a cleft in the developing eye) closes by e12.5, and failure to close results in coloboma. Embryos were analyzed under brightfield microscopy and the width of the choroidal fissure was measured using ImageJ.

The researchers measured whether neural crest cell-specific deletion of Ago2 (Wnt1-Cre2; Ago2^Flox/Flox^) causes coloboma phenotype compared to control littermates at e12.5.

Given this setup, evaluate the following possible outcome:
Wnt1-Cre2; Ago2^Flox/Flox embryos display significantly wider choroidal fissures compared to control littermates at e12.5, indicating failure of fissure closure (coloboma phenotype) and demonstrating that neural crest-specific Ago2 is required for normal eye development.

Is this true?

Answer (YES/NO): YES